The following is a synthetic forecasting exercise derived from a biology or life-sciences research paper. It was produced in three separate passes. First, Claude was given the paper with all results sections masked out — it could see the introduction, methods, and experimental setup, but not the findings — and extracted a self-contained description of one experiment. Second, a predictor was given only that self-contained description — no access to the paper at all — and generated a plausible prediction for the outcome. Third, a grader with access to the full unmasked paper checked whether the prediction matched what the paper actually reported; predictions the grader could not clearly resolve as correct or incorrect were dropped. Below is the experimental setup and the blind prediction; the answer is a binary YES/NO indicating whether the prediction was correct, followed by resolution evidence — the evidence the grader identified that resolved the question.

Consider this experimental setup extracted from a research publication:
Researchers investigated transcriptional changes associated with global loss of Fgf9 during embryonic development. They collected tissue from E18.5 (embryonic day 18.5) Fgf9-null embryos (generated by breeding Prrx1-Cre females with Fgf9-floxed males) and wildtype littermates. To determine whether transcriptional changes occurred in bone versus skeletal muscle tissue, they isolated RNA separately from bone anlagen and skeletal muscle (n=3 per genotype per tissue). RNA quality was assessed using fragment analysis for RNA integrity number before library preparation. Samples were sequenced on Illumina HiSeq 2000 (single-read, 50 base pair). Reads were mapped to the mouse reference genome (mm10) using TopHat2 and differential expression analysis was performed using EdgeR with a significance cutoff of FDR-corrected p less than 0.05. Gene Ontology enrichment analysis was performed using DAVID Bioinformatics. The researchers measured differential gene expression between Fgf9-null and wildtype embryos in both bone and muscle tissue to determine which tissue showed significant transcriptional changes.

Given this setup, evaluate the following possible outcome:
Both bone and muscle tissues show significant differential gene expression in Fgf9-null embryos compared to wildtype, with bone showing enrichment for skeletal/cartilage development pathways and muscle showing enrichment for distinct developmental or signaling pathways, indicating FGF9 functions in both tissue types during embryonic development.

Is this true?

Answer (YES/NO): NO